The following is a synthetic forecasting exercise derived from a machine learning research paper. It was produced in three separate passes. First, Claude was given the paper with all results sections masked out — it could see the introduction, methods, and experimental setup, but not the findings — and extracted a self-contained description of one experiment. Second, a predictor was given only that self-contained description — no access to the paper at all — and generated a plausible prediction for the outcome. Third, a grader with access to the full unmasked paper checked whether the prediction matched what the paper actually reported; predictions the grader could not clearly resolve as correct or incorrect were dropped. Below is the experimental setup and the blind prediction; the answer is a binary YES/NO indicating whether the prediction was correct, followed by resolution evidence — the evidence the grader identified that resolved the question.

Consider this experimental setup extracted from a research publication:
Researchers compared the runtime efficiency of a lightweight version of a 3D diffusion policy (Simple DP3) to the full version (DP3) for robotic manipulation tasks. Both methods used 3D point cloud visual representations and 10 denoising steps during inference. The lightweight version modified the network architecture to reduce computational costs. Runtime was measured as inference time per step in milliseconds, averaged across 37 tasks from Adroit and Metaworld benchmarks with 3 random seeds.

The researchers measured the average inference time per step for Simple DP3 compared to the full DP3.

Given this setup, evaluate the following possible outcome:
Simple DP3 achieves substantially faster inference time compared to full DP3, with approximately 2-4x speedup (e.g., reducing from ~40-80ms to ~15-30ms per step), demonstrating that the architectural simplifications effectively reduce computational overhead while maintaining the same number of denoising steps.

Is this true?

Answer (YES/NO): NO